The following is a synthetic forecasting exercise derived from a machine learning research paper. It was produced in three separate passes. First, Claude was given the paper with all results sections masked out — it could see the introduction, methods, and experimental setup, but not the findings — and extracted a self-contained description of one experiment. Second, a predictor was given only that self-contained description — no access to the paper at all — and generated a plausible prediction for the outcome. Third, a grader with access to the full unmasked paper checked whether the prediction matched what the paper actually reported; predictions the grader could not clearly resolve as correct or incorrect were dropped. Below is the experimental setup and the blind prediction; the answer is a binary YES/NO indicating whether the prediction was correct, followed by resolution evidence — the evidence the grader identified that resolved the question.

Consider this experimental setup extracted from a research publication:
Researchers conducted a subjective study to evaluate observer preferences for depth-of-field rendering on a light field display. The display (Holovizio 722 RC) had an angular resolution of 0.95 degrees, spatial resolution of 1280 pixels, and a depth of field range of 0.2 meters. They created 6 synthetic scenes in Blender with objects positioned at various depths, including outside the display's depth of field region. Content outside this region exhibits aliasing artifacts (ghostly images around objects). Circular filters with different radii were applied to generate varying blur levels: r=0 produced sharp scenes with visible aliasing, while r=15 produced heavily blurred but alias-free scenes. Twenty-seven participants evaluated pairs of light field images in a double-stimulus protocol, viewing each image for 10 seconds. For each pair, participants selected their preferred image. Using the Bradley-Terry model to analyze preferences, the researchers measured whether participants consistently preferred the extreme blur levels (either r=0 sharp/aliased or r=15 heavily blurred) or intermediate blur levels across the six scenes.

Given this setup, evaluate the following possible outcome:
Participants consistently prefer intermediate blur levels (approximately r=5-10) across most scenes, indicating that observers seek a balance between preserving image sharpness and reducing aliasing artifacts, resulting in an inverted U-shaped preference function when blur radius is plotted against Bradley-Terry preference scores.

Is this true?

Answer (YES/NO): NO